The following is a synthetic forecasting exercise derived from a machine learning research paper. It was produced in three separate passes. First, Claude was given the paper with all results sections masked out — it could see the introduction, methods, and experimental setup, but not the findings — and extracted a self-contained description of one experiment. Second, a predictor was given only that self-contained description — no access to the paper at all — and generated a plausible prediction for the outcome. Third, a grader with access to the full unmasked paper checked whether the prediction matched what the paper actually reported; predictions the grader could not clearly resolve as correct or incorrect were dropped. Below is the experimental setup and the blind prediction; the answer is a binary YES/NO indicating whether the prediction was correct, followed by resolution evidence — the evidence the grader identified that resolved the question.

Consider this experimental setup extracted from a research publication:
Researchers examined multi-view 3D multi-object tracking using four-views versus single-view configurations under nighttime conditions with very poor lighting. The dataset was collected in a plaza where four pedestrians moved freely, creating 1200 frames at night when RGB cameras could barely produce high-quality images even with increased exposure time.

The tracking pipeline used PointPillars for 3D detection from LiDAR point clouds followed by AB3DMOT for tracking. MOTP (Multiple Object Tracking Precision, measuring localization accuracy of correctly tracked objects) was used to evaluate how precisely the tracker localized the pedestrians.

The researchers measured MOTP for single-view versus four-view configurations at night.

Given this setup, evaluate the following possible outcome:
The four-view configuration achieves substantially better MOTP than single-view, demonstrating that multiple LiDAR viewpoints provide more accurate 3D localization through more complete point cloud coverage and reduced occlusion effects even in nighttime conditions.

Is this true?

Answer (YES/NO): YES